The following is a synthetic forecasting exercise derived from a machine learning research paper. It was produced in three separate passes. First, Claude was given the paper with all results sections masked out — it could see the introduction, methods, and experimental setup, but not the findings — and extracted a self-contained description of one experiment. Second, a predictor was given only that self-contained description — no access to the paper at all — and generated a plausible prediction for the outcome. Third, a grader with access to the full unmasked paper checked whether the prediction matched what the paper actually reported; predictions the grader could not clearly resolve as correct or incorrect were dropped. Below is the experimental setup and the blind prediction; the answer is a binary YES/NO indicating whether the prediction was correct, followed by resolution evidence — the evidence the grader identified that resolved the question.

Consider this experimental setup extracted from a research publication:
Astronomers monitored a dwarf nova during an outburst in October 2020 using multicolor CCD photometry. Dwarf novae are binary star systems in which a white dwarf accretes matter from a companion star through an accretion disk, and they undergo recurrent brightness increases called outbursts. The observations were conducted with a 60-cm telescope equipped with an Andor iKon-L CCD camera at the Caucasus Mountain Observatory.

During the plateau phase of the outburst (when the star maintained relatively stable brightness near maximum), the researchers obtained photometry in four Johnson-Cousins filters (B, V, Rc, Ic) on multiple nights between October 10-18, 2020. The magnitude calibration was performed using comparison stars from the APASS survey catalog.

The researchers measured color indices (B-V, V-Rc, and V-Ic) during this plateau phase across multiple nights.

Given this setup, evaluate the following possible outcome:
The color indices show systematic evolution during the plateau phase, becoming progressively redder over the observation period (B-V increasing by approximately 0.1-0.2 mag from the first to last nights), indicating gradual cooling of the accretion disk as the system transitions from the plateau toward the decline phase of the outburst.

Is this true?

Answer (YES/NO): NO